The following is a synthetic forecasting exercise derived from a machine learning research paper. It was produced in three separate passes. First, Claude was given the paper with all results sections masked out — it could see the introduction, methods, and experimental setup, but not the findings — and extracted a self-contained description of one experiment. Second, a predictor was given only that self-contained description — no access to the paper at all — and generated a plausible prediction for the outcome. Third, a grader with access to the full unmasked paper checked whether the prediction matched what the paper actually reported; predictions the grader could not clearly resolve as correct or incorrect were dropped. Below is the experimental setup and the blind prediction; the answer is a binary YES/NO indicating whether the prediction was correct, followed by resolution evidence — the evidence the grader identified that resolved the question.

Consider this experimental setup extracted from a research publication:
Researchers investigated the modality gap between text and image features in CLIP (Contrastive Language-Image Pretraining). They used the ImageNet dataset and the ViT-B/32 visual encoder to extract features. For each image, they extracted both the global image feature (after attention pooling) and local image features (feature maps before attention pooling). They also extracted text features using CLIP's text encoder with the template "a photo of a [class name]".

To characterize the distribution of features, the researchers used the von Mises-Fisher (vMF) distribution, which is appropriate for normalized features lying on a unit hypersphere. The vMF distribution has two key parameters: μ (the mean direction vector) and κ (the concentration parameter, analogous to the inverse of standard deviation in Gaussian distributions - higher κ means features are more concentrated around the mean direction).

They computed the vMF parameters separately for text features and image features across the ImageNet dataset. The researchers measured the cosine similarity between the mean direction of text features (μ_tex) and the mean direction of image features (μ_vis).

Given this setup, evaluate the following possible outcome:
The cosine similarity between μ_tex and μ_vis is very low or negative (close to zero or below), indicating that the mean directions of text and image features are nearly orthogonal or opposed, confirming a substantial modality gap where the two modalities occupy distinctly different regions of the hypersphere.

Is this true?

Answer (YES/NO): NO